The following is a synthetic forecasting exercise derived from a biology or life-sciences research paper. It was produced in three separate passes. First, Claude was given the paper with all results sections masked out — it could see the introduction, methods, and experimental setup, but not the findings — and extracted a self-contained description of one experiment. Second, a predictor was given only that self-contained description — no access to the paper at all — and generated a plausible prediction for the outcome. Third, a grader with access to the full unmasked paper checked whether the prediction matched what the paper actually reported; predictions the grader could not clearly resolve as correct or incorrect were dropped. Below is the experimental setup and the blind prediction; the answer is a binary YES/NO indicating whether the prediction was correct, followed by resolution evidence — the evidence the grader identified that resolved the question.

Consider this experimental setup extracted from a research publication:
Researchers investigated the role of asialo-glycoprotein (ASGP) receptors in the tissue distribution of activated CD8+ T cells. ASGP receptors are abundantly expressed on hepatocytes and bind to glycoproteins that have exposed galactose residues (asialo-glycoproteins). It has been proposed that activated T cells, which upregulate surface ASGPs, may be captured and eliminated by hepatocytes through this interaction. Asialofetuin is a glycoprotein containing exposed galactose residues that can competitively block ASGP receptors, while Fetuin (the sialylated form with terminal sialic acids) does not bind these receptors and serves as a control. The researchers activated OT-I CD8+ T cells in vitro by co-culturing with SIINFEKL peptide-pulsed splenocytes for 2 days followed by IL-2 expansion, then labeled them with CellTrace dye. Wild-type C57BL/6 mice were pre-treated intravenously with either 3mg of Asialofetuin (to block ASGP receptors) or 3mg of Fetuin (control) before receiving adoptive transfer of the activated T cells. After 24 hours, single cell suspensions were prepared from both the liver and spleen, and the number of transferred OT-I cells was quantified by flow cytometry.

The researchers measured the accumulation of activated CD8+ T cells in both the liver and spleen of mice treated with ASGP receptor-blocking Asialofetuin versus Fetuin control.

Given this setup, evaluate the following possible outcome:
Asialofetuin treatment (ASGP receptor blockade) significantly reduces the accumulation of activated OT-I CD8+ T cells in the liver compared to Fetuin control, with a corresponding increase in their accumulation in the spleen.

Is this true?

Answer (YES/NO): NO